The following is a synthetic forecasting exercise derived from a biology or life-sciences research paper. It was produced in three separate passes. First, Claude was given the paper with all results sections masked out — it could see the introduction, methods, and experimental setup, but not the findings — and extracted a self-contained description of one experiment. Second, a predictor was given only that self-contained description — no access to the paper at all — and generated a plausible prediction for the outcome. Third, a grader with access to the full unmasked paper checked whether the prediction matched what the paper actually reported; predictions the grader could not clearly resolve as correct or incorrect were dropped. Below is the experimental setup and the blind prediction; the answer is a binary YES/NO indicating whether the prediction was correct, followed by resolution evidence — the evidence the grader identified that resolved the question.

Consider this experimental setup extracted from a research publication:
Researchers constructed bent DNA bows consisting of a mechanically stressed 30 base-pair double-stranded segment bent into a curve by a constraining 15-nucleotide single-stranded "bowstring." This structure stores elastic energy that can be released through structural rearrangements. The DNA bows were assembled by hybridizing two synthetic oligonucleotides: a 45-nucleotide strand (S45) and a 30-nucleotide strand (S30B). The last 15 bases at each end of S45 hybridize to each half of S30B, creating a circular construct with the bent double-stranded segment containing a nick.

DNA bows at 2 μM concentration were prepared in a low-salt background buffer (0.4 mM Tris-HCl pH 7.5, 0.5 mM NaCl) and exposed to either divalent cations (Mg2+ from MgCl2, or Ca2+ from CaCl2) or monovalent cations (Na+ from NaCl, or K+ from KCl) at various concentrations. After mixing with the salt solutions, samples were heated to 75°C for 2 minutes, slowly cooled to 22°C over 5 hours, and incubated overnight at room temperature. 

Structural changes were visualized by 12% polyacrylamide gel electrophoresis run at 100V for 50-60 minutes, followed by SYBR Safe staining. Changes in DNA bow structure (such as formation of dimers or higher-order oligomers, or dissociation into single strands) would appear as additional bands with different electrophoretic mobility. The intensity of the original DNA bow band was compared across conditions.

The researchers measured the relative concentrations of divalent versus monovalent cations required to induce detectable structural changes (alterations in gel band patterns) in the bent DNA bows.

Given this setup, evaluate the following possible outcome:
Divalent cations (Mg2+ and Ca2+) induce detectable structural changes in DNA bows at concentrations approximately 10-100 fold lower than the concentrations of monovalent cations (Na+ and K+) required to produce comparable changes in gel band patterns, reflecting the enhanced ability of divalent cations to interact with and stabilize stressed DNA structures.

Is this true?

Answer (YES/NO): NO